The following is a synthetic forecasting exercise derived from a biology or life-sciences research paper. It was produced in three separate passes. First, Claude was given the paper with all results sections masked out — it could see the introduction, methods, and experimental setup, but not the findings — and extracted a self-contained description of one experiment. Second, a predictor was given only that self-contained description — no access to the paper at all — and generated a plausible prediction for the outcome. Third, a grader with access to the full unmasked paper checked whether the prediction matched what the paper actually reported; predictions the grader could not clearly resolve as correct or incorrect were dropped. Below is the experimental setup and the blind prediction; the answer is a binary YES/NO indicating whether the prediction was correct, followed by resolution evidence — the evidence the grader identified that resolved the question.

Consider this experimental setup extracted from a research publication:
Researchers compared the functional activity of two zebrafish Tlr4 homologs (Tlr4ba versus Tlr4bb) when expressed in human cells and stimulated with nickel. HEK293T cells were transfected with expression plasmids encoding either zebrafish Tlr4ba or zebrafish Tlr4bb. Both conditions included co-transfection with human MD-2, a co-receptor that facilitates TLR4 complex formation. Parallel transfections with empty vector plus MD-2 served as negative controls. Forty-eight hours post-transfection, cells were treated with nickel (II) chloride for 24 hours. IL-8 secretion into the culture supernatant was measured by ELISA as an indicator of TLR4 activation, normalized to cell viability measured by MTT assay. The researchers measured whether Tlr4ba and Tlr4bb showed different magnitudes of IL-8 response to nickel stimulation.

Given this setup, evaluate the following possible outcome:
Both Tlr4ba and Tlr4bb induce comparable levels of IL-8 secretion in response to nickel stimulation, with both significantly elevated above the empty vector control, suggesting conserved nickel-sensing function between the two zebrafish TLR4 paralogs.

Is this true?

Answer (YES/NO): YES